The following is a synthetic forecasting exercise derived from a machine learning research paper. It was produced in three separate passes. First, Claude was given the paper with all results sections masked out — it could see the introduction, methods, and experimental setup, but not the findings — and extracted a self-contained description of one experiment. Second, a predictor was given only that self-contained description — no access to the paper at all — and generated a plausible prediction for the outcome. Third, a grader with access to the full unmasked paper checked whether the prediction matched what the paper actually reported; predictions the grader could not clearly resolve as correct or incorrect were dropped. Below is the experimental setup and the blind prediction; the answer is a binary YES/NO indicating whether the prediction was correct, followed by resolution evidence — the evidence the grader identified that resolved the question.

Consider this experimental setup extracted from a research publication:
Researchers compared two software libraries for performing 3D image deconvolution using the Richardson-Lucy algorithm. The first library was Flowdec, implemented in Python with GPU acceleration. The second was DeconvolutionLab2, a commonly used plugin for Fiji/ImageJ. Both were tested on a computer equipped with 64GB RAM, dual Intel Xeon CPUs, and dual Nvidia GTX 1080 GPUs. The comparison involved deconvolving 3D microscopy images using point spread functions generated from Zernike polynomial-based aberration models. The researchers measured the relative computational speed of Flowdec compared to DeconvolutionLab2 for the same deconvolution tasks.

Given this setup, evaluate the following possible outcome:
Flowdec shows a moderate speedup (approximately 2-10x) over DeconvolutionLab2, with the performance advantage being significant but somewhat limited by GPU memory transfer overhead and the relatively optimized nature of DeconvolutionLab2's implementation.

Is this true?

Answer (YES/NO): NO